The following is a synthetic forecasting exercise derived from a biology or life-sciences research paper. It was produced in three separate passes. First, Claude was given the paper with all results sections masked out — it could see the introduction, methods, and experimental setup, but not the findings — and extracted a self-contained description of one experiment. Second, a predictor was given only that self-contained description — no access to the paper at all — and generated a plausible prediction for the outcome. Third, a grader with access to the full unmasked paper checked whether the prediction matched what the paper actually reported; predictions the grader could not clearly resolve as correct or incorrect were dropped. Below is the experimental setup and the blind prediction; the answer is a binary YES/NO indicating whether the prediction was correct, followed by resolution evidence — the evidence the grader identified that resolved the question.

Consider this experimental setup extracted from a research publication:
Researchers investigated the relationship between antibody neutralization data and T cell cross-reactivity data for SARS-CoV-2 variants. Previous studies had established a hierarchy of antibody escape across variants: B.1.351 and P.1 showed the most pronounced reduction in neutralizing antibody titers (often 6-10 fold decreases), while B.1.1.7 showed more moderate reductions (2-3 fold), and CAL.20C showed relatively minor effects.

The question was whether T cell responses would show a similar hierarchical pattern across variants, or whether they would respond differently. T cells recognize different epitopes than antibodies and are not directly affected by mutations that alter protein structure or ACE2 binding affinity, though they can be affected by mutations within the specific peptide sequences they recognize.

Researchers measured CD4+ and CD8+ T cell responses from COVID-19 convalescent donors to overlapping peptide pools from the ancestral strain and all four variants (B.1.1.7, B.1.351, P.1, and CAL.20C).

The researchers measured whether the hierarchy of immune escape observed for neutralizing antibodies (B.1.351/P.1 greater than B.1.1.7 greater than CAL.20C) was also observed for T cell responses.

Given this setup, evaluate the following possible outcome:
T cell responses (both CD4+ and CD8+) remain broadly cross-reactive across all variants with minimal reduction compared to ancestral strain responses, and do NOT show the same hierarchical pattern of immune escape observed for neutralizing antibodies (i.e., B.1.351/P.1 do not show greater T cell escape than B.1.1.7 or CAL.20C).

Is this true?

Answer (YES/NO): YES